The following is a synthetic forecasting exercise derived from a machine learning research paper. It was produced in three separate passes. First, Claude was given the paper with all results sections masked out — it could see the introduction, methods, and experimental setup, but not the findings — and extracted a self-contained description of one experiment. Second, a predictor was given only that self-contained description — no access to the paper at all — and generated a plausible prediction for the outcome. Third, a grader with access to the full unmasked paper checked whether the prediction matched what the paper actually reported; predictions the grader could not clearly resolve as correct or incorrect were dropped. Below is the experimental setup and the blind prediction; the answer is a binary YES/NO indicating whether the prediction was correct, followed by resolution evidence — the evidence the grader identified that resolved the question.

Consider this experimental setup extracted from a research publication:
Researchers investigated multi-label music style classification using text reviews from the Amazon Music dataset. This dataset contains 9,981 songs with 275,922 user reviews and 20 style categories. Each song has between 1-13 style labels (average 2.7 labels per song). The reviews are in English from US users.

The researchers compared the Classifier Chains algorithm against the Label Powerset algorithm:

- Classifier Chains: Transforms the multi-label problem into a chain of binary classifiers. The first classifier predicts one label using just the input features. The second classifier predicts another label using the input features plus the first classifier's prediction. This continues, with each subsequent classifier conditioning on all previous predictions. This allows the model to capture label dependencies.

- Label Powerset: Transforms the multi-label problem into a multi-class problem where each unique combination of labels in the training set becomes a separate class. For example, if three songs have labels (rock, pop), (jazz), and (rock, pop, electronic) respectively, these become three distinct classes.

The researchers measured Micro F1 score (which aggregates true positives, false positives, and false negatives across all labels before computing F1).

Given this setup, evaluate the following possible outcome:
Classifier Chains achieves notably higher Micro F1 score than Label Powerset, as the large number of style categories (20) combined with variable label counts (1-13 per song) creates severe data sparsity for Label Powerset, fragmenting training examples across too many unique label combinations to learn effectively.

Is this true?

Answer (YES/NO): NO